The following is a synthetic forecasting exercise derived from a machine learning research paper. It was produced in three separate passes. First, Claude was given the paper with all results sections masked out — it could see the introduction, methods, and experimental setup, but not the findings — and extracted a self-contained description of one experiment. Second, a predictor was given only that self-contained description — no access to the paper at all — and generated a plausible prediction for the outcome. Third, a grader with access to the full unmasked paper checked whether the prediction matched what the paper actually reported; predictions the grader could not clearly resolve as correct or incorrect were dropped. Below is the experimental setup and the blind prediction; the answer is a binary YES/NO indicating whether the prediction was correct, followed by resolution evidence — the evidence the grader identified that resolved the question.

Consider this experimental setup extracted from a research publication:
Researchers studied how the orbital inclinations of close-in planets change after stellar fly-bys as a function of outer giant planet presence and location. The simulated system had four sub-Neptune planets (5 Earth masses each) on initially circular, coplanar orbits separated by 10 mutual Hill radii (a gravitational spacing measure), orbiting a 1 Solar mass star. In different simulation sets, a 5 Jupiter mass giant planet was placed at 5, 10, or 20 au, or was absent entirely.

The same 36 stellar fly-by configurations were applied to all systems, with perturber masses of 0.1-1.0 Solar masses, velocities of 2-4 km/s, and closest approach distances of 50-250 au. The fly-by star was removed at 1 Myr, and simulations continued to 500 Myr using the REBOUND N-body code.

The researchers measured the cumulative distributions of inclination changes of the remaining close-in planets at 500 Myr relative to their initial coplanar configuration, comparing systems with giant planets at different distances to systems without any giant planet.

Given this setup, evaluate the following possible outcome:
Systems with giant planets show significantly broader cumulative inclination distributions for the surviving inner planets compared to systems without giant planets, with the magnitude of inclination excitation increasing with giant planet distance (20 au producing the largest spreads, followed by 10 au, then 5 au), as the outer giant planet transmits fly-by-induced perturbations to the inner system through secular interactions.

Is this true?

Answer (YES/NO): NO